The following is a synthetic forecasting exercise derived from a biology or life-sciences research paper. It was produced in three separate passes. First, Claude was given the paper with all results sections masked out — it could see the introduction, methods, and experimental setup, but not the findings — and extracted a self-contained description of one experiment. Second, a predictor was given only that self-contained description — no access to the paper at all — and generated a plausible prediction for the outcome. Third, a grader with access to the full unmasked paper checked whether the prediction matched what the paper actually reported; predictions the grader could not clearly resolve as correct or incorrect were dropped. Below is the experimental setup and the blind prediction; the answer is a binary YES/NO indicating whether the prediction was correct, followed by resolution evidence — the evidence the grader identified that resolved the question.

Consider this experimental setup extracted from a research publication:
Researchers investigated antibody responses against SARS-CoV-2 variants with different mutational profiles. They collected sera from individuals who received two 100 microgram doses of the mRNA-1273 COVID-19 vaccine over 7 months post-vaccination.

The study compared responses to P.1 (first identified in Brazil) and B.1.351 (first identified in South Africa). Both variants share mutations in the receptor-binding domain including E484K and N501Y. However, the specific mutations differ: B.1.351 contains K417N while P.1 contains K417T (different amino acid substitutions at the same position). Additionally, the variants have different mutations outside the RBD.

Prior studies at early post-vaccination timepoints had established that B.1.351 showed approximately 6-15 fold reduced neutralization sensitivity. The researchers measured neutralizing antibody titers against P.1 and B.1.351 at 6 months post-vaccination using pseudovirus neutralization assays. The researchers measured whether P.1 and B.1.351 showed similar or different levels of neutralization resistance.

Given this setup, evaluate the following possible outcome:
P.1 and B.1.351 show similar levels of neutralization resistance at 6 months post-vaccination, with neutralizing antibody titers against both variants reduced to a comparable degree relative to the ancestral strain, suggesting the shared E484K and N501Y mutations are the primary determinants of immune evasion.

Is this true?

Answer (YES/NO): NO